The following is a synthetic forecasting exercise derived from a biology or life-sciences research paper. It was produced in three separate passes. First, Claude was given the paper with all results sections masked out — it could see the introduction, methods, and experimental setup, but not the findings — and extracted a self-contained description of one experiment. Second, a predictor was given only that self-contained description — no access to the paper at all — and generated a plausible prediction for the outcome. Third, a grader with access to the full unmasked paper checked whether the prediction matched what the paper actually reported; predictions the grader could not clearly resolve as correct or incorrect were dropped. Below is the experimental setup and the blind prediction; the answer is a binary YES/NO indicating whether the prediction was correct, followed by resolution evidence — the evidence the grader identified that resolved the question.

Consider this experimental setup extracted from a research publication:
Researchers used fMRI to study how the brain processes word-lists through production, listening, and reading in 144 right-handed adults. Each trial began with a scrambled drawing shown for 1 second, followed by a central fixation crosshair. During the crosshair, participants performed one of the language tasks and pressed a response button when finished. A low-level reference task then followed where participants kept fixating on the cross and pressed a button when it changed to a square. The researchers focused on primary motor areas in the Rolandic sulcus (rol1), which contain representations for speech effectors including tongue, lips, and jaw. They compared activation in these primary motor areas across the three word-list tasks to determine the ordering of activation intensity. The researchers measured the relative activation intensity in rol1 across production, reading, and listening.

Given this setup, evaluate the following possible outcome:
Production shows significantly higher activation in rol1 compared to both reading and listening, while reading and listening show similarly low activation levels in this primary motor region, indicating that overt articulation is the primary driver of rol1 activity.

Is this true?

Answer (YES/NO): NO